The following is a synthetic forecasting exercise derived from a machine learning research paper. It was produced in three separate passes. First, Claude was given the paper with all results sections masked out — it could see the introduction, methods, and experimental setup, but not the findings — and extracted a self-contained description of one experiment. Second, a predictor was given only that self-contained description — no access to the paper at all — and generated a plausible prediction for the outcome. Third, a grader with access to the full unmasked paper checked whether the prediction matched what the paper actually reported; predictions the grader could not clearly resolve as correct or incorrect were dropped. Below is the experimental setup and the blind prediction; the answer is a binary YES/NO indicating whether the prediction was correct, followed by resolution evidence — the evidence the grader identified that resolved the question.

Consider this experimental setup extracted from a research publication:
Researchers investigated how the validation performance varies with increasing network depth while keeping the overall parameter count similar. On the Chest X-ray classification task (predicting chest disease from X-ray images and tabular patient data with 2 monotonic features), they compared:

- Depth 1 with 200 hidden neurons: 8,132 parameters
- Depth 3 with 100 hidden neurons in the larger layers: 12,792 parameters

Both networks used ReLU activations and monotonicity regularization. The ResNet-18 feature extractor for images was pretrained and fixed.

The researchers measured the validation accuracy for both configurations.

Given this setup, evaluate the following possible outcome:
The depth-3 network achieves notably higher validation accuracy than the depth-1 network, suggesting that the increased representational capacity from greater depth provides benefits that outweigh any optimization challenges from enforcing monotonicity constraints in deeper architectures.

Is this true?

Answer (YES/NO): NO